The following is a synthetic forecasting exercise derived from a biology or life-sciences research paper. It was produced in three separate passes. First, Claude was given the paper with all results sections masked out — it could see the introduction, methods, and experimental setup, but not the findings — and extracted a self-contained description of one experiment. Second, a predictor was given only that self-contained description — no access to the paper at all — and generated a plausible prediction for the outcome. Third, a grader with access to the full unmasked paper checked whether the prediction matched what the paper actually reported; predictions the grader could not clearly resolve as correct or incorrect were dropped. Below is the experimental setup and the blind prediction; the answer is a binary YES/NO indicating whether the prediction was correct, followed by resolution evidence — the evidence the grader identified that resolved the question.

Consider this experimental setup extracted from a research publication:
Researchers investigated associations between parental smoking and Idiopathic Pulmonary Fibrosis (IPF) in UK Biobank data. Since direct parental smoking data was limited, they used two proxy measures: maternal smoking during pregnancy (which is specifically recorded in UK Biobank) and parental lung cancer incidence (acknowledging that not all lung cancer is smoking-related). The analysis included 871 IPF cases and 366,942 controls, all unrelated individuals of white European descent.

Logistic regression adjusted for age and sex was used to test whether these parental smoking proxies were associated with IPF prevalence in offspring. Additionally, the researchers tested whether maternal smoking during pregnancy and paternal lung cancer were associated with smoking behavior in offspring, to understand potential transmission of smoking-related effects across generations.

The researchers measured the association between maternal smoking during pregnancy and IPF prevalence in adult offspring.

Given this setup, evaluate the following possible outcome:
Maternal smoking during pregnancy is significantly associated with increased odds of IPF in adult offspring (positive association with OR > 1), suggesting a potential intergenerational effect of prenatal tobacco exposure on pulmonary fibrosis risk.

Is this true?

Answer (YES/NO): YES